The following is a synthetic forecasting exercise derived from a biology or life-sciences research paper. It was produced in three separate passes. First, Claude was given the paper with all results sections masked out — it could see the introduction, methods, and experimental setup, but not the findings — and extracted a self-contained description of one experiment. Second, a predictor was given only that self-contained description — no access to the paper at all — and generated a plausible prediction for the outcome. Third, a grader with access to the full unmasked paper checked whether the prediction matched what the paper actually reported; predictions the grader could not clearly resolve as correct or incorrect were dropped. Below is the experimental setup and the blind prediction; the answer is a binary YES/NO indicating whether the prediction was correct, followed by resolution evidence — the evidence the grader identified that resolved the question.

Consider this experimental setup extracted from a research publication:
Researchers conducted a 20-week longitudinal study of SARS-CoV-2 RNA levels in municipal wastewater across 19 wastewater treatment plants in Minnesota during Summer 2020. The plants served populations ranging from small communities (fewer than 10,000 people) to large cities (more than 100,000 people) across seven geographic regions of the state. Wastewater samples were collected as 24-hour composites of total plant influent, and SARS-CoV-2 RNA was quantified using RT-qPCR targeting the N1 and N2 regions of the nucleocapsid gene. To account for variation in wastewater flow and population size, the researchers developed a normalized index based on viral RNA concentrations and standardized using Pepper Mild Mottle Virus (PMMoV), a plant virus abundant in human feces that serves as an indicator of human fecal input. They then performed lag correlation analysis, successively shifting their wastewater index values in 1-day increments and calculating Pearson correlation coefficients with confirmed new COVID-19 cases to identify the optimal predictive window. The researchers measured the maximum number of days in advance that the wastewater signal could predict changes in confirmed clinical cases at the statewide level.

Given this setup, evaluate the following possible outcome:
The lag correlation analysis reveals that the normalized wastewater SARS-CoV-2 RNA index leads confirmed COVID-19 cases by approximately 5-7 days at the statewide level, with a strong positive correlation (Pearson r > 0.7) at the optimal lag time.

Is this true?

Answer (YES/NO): NO